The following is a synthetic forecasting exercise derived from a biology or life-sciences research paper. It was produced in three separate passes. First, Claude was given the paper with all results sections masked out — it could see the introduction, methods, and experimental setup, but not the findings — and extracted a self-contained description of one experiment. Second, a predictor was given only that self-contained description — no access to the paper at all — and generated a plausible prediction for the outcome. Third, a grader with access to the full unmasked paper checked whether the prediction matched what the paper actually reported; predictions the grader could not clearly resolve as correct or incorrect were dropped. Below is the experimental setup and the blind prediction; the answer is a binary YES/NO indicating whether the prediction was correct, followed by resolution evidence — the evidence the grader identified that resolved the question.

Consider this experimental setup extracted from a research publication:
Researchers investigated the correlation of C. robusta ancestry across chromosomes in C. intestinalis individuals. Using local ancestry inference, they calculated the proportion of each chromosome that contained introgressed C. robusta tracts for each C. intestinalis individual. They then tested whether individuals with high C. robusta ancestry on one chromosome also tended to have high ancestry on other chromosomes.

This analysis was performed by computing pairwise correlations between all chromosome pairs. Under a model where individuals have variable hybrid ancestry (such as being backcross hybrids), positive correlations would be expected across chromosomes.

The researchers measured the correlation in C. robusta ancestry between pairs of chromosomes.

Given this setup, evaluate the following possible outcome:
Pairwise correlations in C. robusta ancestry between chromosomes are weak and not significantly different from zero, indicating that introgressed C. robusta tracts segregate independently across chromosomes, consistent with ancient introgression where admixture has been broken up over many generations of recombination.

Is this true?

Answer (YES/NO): YES